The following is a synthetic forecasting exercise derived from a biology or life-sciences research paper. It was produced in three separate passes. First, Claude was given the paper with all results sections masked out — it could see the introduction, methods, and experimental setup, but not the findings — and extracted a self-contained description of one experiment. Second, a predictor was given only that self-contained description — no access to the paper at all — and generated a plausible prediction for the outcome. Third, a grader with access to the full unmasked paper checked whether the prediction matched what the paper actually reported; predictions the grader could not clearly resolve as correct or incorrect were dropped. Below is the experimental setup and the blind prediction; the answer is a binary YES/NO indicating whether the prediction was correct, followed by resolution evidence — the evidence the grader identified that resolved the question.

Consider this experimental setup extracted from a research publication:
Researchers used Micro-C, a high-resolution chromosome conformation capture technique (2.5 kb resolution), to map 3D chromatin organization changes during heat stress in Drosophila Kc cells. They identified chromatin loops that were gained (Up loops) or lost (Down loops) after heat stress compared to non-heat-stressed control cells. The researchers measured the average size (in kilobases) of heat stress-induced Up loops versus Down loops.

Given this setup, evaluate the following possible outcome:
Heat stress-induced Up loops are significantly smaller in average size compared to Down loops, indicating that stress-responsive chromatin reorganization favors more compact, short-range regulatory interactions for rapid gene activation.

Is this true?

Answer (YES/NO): YES